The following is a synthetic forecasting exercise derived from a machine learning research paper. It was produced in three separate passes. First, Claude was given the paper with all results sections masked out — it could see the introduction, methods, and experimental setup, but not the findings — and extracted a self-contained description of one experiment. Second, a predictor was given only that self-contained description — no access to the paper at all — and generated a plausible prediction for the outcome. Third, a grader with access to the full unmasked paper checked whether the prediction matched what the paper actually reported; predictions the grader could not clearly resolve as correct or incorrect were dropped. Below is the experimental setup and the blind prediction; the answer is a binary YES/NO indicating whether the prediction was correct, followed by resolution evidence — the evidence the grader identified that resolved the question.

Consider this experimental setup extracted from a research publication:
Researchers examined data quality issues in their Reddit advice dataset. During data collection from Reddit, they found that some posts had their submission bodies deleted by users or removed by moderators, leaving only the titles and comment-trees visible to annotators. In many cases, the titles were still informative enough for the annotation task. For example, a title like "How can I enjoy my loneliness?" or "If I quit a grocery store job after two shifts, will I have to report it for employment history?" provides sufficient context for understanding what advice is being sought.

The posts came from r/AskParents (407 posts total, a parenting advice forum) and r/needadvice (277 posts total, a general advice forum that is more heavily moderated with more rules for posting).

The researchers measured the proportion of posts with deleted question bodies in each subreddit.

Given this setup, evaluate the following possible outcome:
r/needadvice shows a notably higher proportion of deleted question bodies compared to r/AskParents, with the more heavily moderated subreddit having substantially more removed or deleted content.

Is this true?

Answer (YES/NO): YES